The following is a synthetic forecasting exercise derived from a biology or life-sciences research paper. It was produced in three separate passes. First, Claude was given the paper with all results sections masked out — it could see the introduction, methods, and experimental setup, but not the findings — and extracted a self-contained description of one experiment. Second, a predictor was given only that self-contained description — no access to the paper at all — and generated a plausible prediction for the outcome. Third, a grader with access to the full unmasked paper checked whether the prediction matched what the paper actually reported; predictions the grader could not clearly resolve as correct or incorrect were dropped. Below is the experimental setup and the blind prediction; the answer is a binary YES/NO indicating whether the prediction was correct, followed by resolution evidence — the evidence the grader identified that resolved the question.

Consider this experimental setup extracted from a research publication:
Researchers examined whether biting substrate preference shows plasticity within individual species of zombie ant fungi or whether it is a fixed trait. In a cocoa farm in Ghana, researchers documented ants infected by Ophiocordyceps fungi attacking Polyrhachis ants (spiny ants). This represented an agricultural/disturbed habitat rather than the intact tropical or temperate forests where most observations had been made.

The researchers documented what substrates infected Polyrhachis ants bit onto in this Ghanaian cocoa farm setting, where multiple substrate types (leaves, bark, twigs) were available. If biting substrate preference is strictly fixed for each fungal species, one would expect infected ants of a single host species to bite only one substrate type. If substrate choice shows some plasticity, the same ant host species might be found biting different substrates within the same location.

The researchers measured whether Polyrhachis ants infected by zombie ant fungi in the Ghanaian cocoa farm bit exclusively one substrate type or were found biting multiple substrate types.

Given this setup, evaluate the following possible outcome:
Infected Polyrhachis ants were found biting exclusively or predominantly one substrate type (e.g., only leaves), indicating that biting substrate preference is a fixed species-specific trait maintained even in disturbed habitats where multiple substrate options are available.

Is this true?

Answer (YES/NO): NO